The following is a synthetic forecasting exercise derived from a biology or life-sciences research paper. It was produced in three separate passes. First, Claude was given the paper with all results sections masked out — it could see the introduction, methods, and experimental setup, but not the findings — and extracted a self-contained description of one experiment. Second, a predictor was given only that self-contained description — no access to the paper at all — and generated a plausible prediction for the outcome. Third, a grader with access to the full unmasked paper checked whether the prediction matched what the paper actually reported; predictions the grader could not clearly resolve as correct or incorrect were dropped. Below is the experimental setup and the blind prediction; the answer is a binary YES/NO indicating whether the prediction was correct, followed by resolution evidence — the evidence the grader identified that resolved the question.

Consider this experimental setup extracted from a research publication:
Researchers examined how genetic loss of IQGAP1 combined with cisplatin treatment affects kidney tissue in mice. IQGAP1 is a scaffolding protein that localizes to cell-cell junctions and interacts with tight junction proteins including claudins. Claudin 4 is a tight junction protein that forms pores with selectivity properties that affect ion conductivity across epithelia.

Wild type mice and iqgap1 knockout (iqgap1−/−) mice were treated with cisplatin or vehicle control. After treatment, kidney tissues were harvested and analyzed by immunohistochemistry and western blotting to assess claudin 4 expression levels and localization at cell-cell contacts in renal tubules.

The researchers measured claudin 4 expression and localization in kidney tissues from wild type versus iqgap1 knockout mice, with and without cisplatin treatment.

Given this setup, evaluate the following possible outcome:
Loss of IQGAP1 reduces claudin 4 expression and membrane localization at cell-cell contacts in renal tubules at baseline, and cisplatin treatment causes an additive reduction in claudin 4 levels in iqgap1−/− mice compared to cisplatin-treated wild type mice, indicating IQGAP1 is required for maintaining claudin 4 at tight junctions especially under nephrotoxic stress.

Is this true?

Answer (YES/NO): NO